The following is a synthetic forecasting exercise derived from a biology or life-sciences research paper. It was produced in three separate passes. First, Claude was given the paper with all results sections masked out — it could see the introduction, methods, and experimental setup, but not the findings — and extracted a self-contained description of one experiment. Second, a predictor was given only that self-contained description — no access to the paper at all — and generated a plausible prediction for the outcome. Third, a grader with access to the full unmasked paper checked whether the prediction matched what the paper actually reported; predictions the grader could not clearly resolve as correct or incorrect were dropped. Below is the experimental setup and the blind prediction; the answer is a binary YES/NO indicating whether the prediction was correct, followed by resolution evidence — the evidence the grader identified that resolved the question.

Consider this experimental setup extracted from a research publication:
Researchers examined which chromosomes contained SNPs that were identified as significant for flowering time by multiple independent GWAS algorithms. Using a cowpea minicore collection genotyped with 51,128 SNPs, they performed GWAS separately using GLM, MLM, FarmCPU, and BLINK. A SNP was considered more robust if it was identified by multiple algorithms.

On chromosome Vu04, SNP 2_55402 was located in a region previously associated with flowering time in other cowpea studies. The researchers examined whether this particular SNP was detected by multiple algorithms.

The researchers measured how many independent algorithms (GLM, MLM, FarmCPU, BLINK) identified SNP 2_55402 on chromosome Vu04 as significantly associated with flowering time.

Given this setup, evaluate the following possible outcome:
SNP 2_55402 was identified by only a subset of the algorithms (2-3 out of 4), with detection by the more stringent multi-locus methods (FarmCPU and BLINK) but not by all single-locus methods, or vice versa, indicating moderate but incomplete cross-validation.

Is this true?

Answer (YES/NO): YES